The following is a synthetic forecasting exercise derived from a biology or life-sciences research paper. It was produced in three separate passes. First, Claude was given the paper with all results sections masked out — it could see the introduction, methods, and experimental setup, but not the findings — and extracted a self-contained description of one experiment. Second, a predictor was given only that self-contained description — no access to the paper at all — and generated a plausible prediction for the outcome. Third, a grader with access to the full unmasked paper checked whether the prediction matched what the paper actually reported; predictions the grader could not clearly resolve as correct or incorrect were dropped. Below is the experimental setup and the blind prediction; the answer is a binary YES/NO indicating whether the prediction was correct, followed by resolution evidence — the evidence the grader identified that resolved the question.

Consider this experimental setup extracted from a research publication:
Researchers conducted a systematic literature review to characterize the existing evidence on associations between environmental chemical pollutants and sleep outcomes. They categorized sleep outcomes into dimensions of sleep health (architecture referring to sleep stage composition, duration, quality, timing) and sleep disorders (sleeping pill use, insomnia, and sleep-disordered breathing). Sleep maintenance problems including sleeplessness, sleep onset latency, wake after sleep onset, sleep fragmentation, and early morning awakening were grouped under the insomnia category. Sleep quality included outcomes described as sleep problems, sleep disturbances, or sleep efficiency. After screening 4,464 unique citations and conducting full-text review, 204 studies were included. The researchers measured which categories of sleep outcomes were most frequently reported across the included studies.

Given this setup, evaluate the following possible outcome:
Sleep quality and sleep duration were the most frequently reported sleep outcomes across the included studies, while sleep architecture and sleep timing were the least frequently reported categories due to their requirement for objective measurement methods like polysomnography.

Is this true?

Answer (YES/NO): NO